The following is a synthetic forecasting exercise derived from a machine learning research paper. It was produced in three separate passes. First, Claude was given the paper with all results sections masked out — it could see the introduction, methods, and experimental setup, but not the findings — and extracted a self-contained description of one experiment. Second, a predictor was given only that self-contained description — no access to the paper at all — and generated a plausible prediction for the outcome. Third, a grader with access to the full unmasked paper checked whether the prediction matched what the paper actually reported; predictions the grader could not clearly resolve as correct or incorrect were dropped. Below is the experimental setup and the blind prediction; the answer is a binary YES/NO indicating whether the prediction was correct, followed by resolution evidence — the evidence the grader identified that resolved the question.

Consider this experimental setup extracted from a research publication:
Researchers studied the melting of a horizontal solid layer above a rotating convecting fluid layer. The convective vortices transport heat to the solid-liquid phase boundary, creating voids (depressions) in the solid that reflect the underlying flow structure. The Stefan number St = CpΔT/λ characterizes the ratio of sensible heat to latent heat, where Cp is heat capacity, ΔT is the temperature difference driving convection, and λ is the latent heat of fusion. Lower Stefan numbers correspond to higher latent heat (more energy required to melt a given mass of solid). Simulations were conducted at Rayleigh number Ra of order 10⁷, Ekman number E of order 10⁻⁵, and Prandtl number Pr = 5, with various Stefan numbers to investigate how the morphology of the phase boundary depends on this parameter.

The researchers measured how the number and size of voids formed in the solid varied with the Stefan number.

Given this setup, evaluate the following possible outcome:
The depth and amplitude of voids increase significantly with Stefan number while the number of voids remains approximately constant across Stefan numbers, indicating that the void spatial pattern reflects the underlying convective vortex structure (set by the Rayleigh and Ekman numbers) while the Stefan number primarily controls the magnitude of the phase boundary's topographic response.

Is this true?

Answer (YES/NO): NO